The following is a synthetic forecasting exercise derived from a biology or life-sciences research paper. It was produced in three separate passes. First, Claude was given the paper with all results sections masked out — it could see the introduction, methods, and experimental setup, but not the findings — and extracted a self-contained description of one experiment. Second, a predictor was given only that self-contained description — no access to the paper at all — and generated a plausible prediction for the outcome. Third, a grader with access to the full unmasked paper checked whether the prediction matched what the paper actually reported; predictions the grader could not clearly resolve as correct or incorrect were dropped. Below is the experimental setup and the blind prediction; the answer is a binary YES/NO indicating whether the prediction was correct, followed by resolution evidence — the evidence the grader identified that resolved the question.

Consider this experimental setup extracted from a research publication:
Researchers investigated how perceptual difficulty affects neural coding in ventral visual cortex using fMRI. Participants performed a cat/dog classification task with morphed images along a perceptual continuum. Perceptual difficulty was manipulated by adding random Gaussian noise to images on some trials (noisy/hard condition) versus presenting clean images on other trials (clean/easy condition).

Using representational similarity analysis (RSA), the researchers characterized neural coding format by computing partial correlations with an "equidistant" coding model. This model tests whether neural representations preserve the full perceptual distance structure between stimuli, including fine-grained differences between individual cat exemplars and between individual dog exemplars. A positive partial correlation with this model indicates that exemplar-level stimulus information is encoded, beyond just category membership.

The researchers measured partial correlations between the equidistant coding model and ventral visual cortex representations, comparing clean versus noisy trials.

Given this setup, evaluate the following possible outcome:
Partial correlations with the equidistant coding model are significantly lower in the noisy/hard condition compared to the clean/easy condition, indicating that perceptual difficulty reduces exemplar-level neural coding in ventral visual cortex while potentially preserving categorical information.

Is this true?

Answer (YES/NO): YES